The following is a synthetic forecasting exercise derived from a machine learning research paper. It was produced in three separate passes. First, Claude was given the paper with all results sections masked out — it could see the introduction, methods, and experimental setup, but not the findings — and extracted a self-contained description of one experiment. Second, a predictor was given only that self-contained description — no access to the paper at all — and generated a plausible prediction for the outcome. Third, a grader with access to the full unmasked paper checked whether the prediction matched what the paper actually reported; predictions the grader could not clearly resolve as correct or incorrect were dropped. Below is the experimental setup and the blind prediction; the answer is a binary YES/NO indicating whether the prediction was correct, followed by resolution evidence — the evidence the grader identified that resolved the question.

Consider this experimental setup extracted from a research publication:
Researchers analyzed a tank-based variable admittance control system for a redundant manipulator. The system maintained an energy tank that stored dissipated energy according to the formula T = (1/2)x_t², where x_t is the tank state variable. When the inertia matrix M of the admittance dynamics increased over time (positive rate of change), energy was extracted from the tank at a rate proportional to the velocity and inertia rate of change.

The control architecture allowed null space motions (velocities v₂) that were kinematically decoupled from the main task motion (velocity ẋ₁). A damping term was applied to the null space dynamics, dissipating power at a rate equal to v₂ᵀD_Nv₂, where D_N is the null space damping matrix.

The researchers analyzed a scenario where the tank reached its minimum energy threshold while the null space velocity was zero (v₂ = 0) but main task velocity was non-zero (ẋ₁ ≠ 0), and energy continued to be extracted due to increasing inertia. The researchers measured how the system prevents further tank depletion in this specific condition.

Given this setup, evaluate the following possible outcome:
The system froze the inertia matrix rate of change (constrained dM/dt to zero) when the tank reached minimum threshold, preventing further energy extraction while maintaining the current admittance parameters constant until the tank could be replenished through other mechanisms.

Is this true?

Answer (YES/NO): NO